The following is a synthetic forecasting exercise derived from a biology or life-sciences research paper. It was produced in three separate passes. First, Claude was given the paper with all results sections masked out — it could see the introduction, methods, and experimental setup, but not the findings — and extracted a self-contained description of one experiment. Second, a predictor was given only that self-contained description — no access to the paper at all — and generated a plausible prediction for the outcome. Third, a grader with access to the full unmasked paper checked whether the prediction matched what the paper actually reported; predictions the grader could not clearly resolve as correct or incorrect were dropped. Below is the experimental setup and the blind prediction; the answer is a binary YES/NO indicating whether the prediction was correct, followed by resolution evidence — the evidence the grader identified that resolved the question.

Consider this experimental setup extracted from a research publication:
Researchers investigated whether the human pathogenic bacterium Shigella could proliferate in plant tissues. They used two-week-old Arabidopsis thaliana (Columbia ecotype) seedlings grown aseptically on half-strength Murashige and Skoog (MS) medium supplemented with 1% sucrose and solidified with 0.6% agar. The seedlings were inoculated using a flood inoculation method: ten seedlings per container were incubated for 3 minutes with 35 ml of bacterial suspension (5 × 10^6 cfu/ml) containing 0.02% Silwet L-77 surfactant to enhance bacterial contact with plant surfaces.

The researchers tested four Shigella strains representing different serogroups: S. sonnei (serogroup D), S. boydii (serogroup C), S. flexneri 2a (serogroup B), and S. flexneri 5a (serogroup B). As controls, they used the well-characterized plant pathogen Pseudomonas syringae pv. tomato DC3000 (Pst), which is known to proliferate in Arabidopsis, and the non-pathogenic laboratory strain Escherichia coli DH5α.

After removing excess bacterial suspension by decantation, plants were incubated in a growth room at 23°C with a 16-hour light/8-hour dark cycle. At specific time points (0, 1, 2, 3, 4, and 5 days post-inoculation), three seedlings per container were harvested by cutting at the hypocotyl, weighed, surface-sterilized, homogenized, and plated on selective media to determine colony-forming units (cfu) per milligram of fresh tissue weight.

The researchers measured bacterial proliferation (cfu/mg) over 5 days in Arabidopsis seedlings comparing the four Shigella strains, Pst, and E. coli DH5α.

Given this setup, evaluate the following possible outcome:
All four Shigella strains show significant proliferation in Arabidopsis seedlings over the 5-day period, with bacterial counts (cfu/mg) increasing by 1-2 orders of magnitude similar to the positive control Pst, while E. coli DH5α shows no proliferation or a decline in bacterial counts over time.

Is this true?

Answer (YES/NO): NO